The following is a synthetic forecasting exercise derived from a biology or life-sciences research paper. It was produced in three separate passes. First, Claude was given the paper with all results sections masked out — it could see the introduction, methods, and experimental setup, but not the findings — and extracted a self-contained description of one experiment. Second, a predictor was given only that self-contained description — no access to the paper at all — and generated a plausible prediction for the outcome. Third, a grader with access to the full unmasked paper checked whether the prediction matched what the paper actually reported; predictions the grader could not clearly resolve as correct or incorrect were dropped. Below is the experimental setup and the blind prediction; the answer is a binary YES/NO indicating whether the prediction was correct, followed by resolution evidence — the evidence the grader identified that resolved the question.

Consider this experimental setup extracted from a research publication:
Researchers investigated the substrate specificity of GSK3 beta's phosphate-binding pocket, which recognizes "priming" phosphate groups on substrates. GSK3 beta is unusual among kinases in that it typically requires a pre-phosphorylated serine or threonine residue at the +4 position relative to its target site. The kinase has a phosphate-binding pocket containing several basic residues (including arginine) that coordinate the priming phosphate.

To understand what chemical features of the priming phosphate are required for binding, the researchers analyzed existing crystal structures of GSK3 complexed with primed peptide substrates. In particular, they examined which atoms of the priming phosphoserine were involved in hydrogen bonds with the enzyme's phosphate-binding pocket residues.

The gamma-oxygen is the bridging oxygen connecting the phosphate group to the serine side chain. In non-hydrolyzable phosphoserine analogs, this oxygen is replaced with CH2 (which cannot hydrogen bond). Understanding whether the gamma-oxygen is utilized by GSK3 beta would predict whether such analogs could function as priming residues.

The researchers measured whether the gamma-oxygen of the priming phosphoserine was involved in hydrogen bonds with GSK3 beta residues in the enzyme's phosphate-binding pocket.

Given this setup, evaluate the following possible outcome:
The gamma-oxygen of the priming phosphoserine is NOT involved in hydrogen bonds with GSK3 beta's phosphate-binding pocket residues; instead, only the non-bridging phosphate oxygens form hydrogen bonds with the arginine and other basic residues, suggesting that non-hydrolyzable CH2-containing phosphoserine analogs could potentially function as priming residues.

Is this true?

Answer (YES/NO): YES